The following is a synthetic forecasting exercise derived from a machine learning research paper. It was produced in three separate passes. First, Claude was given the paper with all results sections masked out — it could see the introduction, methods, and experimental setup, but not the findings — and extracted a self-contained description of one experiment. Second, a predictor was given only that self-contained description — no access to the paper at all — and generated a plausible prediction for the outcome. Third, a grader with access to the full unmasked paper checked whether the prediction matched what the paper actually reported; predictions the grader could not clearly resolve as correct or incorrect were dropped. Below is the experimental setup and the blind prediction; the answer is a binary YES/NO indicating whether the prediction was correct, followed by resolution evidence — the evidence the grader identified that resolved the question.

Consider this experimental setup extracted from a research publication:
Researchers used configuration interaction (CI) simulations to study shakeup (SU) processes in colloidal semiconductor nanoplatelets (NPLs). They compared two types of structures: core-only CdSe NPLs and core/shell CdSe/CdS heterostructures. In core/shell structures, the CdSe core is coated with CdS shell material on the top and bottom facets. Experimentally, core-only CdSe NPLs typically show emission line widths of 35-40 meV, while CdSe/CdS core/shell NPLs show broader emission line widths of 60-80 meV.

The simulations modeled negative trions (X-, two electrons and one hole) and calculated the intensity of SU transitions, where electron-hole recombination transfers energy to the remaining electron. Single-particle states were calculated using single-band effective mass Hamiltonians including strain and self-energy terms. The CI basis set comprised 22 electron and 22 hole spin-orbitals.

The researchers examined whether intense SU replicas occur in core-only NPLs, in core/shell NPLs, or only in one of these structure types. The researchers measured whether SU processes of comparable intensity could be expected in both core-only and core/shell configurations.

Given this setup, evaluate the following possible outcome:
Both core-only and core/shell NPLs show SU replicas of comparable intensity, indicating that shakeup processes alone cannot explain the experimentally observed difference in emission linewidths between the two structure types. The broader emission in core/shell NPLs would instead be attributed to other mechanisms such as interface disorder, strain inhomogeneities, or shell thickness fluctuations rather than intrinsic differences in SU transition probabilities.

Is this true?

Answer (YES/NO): NO